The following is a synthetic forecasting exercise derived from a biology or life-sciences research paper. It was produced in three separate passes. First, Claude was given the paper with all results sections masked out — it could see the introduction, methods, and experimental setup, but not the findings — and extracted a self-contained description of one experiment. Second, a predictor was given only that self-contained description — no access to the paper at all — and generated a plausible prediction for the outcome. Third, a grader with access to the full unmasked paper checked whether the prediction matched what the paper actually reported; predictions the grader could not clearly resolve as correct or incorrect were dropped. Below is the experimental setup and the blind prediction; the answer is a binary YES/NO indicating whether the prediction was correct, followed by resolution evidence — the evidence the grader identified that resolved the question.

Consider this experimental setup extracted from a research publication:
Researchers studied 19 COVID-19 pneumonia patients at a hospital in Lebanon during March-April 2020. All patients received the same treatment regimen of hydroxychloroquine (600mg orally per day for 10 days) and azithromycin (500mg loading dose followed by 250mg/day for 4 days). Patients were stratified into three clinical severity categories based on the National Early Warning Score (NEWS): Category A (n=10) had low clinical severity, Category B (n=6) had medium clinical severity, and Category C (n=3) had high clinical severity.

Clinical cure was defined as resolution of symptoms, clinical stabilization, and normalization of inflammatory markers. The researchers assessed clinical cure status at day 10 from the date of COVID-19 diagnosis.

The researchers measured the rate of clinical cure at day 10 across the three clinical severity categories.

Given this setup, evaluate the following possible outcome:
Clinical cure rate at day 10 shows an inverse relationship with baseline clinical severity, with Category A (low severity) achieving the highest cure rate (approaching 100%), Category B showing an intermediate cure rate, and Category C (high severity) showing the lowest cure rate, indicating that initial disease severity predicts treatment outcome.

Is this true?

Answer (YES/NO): YES